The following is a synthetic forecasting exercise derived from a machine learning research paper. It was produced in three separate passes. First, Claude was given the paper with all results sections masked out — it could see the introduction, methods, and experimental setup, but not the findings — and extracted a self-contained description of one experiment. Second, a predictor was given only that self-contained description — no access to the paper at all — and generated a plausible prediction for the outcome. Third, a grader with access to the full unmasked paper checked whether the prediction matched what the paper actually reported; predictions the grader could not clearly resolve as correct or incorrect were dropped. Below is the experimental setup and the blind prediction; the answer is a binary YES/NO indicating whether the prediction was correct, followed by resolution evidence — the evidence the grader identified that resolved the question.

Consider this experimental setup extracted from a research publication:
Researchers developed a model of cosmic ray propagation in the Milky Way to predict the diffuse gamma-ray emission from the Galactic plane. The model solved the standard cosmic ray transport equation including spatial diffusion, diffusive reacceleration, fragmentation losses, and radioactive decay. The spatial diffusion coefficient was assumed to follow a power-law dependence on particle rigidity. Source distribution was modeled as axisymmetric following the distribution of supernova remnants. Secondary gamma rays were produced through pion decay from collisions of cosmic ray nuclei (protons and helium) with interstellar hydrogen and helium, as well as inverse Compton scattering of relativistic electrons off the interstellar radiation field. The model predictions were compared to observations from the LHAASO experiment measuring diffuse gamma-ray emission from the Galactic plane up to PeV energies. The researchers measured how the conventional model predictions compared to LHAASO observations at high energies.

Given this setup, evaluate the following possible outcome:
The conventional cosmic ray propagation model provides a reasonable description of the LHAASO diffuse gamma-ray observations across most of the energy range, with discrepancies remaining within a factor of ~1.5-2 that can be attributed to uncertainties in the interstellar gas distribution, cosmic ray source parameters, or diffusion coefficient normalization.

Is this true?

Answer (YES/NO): NO